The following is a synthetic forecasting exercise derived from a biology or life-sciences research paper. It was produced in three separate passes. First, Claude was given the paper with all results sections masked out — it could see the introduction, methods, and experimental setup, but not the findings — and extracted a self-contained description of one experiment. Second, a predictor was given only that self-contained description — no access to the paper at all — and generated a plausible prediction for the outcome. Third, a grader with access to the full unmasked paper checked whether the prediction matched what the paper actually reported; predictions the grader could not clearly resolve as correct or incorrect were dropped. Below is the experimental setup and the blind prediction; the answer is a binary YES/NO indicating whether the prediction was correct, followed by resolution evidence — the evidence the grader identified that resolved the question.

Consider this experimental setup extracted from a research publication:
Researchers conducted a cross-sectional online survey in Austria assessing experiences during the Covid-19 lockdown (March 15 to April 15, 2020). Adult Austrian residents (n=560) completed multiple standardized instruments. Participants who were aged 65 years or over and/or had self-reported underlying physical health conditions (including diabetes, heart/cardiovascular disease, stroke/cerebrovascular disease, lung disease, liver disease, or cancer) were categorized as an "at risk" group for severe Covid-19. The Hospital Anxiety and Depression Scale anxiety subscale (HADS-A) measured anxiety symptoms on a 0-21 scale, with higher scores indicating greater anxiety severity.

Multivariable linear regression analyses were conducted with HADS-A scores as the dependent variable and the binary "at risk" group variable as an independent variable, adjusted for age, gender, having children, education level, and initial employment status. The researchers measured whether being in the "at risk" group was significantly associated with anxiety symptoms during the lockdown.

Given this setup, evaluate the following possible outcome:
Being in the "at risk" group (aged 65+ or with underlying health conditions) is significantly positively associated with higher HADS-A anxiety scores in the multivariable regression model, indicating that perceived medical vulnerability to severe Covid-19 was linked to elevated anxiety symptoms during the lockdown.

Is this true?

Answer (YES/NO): NO